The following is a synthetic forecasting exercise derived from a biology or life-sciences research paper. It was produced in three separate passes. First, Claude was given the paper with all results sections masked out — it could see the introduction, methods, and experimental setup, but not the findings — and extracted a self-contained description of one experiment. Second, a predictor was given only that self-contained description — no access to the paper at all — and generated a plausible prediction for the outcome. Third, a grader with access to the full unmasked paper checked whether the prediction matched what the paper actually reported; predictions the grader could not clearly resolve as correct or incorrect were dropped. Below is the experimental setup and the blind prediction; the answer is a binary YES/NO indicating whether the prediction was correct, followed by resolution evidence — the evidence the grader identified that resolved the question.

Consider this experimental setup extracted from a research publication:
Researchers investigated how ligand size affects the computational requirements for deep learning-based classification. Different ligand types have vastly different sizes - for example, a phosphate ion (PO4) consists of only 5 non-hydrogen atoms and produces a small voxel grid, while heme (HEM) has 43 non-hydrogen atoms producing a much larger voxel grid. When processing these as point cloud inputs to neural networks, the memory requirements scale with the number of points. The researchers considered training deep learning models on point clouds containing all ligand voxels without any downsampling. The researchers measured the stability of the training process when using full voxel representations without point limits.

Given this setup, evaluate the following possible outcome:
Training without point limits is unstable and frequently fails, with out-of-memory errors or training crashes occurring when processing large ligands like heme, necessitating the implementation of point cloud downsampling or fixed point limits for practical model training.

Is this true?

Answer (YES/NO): YES